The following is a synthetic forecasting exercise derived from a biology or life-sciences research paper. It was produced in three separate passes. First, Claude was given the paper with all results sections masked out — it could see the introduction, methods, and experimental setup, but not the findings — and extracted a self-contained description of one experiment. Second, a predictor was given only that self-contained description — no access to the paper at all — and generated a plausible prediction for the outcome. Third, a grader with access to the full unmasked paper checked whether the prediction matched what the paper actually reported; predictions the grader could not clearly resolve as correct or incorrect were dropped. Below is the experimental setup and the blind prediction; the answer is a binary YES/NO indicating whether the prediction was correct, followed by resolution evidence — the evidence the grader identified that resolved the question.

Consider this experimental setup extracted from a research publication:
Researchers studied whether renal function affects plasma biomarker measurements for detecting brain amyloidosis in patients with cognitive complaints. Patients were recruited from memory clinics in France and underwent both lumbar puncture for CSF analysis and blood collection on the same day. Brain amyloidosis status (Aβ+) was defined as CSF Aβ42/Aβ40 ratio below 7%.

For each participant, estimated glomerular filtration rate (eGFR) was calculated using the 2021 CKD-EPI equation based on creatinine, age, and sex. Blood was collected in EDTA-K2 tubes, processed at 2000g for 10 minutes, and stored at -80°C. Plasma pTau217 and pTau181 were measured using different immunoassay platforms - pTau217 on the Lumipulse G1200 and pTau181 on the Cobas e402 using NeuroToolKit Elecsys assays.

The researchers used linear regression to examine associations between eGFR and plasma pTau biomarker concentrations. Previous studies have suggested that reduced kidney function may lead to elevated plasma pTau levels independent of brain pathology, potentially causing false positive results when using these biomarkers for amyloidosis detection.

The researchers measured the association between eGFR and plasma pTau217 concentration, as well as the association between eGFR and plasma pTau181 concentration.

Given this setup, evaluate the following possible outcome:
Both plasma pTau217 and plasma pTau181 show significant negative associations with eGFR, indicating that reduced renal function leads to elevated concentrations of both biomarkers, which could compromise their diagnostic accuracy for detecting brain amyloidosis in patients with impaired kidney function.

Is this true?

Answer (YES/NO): NO